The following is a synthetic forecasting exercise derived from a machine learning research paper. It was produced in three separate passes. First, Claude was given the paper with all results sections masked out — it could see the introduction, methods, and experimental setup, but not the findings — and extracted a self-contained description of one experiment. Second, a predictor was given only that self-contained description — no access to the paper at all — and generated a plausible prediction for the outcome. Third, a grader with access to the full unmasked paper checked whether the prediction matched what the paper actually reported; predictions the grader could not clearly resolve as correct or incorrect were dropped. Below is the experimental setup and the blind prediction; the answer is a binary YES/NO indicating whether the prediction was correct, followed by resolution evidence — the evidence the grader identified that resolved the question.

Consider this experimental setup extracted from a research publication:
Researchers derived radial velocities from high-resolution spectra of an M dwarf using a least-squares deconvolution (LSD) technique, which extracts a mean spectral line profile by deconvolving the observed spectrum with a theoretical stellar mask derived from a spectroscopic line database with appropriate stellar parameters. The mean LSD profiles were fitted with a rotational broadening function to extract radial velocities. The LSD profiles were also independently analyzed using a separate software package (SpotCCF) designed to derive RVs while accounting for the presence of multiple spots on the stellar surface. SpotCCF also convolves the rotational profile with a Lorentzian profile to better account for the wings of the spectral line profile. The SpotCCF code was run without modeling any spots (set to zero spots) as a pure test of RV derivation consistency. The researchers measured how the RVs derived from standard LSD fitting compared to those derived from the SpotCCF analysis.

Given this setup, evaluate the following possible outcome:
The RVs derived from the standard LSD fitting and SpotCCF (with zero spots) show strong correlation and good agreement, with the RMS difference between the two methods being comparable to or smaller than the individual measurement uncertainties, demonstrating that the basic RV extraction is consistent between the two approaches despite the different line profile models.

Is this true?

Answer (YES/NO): YES